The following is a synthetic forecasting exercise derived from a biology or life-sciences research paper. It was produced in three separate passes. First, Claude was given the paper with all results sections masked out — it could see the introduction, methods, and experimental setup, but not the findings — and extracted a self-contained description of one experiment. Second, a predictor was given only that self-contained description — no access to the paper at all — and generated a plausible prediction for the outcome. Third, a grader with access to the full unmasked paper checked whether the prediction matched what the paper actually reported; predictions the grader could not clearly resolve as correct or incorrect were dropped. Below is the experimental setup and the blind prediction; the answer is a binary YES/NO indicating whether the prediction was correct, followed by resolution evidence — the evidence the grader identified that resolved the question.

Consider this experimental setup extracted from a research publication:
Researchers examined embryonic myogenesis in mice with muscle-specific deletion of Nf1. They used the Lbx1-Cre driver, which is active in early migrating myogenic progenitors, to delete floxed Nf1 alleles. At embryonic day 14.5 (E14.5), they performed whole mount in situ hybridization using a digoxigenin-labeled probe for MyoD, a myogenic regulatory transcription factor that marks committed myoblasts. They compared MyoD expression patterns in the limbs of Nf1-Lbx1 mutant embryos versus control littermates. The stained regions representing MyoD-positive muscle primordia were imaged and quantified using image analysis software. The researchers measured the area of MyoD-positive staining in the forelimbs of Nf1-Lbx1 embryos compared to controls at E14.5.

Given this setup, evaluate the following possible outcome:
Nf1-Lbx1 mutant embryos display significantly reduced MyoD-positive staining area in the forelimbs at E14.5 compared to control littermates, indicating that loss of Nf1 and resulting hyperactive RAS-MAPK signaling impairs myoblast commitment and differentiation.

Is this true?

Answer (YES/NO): NO